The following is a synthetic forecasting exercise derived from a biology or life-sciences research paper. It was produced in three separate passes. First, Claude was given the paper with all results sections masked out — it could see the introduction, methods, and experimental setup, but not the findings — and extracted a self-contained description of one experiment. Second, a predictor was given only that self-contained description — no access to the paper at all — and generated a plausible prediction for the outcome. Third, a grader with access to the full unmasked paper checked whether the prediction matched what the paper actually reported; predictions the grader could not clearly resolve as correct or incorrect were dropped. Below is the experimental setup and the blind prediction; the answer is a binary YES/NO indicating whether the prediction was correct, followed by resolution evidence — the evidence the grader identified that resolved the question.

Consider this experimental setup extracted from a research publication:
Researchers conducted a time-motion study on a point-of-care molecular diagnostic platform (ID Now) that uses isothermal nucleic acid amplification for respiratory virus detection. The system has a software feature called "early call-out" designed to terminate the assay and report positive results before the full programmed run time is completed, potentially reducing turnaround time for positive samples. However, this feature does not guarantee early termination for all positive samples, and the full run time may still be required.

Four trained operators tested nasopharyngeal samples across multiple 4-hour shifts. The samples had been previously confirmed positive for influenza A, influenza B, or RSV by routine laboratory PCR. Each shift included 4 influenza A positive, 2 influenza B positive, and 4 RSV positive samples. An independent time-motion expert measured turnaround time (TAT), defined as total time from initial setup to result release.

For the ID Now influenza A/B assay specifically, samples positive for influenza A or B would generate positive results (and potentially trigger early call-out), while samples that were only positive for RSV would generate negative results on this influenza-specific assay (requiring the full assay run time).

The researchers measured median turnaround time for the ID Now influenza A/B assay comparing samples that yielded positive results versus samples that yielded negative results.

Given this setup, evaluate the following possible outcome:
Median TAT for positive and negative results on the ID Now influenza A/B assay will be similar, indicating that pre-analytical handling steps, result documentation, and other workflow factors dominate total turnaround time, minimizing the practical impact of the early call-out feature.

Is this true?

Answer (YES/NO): NO